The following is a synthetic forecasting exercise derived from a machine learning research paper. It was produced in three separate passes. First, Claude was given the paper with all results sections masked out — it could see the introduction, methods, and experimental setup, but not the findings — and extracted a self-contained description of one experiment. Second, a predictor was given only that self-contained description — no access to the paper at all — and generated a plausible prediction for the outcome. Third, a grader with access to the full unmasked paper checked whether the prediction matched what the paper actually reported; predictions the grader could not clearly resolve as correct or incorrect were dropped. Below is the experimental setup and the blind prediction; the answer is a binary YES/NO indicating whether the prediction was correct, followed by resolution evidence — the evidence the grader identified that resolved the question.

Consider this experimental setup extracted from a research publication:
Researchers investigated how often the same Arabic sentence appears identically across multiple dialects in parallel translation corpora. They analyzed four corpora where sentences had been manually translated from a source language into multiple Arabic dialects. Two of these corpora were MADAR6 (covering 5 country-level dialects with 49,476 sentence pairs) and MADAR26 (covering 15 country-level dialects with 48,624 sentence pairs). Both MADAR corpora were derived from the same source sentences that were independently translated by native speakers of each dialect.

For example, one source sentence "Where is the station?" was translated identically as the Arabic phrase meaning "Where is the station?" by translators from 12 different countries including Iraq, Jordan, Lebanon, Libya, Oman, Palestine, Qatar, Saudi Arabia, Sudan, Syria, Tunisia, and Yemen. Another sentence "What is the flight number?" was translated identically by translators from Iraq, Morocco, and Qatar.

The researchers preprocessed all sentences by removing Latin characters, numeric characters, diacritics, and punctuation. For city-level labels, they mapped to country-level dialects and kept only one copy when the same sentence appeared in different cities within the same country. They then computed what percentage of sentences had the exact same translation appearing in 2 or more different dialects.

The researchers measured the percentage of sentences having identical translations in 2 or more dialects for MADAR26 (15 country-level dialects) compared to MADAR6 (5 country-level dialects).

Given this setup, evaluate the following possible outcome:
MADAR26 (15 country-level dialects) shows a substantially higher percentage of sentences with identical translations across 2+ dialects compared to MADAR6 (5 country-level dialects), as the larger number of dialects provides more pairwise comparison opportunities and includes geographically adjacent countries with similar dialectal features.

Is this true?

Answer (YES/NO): YES